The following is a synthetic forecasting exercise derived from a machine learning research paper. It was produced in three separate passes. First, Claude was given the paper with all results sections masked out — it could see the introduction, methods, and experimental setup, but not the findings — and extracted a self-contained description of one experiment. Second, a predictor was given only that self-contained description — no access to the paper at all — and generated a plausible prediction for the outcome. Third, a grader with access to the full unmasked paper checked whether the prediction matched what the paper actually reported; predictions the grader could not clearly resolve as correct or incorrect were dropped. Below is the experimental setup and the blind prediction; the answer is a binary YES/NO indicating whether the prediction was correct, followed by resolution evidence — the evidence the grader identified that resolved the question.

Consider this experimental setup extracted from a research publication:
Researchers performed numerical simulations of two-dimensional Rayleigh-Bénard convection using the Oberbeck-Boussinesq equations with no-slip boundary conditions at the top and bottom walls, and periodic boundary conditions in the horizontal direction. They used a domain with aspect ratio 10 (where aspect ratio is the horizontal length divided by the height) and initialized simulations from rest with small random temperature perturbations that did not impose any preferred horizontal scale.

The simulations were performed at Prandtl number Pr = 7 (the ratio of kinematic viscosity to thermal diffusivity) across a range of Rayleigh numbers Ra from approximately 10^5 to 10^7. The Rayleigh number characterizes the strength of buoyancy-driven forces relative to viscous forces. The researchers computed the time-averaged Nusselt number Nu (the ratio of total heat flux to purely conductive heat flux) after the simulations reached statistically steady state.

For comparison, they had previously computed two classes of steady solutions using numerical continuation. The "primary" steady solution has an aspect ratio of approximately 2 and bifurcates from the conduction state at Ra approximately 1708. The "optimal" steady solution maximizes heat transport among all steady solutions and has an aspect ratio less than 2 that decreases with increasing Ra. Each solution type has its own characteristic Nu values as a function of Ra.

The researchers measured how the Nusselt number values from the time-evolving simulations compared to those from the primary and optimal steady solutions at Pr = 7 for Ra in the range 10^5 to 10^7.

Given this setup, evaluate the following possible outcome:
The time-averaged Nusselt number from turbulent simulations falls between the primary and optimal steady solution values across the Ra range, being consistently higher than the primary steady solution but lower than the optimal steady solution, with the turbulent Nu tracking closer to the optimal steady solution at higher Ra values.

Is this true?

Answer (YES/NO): NO